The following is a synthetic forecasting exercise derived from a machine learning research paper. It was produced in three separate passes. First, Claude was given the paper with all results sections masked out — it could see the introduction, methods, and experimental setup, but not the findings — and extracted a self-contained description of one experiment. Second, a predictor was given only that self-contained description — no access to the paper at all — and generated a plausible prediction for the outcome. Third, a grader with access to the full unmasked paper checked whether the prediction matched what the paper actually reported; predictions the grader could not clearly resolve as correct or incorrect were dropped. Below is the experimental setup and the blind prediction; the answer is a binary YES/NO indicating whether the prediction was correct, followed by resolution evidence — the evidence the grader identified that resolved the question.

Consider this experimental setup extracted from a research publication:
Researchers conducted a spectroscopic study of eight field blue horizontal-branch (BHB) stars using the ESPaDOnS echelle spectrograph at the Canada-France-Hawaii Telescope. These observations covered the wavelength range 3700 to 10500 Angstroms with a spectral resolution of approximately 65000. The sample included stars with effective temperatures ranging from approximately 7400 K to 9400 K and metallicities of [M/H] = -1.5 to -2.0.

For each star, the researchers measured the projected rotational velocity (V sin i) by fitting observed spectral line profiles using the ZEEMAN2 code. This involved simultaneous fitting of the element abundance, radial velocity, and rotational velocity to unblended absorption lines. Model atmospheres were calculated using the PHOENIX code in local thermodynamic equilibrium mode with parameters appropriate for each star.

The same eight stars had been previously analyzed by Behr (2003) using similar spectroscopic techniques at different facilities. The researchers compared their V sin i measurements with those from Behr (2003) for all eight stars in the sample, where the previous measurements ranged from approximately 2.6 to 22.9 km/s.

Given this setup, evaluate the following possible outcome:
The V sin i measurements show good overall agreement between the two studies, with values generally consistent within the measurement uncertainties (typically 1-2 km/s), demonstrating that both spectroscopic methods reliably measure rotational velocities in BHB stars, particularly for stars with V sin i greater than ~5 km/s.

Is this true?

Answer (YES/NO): YES